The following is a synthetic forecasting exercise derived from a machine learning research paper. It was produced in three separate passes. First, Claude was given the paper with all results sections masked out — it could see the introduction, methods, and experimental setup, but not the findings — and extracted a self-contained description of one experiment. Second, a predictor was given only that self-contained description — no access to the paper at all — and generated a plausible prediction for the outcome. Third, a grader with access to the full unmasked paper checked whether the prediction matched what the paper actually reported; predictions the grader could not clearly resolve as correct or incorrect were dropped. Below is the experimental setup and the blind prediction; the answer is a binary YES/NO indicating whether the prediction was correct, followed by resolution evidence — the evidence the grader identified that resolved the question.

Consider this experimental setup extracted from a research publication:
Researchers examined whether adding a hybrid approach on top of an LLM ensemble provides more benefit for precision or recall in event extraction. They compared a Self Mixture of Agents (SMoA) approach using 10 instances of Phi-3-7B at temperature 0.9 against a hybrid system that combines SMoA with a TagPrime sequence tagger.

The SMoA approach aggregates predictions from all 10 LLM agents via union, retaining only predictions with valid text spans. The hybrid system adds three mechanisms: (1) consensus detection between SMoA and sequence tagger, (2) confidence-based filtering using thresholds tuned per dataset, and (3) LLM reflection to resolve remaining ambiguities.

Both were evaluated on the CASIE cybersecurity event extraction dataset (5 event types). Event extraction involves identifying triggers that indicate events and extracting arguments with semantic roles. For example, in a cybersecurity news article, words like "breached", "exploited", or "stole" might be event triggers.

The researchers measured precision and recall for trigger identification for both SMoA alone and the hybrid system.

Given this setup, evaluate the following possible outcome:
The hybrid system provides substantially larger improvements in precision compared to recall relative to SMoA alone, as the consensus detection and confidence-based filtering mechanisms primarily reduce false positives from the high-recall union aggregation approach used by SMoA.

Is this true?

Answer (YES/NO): YES